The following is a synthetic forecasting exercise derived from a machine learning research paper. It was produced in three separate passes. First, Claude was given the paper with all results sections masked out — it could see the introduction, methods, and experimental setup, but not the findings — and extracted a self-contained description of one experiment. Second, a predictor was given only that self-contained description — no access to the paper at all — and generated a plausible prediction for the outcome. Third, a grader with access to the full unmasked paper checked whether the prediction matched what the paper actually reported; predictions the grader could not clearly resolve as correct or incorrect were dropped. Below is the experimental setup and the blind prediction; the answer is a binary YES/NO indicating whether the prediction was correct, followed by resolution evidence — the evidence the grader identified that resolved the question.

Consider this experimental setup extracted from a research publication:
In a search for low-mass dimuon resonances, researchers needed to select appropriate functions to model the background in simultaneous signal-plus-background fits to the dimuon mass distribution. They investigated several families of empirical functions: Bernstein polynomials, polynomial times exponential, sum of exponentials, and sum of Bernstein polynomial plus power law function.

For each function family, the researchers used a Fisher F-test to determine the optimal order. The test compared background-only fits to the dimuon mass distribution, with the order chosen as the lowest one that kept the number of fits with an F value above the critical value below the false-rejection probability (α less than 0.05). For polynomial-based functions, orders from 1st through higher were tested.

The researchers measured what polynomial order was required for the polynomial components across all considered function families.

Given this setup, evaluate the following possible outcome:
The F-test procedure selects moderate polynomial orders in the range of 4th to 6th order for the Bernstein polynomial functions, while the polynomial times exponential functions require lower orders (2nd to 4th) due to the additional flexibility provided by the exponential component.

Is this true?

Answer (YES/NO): NO